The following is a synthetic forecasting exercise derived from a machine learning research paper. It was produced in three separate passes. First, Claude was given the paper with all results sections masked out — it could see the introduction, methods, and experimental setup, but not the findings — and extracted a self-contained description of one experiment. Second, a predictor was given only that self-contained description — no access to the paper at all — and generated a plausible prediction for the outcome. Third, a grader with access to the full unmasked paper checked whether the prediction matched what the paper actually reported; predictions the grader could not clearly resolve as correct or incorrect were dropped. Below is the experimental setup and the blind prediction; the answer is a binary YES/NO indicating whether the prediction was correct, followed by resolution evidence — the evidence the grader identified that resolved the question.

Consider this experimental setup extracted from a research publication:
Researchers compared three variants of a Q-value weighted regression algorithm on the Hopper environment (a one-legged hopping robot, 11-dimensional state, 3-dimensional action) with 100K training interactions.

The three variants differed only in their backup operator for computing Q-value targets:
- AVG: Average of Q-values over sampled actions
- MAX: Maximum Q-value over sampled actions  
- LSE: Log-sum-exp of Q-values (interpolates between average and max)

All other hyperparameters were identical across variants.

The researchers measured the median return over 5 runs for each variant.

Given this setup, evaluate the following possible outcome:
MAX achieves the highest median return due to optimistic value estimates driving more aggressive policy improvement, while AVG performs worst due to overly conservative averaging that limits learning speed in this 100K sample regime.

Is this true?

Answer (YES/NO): NO